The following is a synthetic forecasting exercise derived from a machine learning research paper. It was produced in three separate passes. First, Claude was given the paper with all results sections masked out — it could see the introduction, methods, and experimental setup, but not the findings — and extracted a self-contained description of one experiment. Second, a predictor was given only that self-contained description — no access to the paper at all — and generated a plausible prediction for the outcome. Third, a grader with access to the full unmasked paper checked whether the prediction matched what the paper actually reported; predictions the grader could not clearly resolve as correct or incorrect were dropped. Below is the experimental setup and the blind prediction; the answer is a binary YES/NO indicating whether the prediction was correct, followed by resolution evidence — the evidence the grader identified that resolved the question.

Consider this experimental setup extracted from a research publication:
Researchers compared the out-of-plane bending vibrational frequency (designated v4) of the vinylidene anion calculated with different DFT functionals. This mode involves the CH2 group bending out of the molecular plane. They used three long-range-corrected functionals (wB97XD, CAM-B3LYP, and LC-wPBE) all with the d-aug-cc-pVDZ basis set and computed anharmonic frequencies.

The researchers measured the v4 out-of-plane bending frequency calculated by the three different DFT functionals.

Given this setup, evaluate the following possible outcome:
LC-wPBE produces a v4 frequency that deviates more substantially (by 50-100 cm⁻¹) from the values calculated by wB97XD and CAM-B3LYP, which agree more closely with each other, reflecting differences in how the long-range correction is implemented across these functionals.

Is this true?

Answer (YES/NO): NO